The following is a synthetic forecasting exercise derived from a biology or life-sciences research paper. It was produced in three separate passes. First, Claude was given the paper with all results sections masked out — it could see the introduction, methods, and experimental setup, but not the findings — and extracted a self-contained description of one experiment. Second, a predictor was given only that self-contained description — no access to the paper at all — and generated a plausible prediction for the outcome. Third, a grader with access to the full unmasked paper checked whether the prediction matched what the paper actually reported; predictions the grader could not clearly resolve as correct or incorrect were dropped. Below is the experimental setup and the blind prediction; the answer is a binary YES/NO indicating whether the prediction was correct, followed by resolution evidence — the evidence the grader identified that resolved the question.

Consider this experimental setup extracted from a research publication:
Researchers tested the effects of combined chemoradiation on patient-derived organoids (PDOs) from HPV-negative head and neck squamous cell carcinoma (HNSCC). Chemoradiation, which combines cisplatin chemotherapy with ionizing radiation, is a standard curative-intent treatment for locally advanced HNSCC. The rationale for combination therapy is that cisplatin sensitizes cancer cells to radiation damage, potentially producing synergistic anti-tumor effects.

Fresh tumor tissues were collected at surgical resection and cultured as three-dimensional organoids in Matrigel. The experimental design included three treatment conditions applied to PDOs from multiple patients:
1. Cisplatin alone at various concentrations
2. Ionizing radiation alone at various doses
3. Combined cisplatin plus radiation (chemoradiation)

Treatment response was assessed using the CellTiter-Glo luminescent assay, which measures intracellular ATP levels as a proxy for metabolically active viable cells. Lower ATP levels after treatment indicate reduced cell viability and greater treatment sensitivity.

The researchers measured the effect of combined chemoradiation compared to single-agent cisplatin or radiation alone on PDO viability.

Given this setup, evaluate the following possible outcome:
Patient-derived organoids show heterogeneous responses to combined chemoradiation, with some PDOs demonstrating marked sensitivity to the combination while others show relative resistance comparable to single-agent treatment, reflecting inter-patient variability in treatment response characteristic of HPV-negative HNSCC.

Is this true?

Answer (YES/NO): NO